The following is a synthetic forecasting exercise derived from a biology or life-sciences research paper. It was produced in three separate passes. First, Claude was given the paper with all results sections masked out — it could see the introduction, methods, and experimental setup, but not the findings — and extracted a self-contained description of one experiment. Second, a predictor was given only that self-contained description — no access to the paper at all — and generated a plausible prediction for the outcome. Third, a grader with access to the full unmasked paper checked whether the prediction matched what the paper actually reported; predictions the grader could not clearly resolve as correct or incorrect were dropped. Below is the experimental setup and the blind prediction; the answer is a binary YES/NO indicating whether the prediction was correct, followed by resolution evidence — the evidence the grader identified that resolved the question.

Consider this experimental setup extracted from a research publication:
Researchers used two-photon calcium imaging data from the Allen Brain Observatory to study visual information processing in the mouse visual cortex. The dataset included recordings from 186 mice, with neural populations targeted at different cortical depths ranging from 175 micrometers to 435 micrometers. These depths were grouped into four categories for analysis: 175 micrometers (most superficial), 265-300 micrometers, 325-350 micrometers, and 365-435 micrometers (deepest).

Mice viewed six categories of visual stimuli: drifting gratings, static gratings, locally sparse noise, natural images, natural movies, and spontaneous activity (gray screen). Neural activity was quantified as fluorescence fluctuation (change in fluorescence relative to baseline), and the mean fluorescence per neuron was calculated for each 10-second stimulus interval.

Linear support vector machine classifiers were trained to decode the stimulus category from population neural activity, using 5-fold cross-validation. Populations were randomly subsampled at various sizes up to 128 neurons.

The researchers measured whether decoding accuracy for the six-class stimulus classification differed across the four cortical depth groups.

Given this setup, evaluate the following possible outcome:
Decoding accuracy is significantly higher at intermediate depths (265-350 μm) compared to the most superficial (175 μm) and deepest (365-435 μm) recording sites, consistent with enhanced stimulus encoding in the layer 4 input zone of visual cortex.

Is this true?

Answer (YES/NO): NO